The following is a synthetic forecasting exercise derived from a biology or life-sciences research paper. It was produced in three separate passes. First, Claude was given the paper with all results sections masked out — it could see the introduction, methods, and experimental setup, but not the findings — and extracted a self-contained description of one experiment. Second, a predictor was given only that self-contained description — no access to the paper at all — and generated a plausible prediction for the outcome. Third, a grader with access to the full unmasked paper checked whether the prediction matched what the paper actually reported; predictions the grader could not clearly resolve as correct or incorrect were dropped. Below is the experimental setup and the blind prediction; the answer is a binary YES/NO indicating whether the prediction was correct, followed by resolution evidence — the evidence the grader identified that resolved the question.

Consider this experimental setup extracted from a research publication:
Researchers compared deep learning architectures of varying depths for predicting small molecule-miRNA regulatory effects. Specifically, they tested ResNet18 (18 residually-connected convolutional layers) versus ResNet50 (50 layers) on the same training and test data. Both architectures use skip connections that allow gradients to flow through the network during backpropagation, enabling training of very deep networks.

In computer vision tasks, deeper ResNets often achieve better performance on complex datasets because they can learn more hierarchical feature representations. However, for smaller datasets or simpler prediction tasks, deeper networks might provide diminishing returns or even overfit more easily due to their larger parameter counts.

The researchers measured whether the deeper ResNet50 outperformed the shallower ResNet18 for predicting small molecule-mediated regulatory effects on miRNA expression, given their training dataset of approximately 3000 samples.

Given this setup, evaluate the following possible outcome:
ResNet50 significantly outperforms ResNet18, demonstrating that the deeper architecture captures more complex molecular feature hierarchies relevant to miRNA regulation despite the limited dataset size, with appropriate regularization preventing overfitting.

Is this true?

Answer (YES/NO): NO